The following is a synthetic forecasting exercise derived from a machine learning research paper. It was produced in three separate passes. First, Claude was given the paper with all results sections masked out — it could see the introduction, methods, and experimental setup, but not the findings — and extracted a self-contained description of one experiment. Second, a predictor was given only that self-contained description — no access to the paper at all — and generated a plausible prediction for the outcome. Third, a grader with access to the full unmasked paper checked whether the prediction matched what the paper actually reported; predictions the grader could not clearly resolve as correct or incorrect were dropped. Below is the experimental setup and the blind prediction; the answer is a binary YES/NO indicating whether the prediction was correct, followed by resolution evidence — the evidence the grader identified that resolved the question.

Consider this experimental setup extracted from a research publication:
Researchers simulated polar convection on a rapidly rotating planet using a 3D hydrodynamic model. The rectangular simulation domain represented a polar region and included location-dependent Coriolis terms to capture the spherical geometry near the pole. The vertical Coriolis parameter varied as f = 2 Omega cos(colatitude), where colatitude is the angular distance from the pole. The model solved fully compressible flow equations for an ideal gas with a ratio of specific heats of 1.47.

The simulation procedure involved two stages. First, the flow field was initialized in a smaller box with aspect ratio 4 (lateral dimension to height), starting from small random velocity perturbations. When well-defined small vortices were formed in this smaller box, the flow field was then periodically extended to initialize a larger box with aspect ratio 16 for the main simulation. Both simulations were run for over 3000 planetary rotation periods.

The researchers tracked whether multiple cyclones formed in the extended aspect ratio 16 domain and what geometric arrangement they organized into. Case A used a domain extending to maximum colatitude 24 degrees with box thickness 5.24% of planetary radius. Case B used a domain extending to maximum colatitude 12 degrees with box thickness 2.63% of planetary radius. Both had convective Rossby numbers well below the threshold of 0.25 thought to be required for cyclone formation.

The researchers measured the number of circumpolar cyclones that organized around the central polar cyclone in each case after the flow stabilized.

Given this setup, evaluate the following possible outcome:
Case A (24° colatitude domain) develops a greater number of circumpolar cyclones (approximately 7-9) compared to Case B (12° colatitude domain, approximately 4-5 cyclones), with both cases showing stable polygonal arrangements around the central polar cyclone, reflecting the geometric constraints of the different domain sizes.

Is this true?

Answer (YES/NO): NO